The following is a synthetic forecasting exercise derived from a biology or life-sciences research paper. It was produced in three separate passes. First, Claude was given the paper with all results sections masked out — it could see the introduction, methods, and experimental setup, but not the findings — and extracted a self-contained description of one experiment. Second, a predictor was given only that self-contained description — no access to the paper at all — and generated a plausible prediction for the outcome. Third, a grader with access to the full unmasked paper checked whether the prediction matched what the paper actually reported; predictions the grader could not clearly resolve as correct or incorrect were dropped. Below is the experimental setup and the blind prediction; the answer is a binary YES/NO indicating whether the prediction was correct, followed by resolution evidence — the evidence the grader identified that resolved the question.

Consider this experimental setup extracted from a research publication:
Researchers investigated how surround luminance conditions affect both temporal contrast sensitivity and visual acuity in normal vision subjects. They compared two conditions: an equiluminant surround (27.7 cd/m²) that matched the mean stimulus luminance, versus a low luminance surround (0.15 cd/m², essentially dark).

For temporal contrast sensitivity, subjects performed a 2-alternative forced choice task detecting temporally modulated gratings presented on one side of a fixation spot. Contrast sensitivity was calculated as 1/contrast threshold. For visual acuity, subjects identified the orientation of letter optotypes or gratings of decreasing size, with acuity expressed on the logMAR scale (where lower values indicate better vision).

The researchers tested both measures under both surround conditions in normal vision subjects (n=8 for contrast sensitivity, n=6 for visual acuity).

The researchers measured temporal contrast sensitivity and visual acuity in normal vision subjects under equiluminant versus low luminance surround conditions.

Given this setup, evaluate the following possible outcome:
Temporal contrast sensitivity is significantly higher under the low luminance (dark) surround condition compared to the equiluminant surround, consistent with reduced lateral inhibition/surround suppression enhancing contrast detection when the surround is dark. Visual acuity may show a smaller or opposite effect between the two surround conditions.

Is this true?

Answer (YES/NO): NO